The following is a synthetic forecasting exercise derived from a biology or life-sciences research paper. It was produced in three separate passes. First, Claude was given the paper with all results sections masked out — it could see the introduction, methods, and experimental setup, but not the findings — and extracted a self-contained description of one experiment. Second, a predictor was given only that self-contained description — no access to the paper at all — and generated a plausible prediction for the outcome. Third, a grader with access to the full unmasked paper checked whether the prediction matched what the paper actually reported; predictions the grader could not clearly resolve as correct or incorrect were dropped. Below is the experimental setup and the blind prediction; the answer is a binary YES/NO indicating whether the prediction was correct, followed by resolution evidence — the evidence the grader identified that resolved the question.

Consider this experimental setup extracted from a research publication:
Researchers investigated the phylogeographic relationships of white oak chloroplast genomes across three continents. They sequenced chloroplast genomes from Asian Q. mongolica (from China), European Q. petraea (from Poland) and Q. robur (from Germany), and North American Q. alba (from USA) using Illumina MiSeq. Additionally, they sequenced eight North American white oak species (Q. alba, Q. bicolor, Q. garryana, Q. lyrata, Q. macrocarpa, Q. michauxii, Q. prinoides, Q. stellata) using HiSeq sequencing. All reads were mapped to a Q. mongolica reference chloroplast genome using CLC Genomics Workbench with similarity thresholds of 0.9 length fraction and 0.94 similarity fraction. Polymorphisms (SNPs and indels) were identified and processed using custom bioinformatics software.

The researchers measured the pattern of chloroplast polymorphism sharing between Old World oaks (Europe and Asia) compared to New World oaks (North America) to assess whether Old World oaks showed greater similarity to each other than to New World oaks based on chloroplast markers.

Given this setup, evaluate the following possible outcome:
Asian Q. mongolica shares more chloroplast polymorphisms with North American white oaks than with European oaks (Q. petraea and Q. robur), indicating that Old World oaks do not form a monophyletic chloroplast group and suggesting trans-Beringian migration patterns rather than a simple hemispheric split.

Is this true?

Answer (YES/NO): NO